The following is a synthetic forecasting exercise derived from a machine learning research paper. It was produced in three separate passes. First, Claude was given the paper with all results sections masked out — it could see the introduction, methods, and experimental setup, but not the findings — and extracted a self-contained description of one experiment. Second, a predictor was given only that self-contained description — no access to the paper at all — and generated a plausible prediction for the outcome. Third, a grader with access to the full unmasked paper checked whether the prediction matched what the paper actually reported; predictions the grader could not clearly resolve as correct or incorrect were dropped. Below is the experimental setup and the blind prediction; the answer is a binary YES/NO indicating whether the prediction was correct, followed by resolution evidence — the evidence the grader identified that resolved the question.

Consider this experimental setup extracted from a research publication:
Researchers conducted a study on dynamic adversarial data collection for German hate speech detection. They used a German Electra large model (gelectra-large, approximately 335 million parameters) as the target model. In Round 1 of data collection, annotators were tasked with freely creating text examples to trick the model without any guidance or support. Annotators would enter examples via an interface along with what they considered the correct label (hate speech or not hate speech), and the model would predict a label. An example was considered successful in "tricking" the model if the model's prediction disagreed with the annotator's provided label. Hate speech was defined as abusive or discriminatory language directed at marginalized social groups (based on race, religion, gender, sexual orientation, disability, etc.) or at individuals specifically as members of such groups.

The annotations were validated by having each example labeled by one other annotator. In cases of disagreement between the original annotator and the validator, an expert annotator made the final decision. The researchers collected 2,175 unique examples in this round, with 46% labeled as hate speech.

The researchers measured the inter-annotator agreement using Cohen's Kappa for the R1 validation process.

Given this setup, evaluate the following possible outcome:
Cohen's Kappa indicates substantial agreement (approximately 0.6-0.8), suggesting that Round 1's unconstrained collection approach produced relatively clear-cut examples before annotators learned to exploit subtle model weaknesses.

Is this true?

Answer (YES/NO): NO